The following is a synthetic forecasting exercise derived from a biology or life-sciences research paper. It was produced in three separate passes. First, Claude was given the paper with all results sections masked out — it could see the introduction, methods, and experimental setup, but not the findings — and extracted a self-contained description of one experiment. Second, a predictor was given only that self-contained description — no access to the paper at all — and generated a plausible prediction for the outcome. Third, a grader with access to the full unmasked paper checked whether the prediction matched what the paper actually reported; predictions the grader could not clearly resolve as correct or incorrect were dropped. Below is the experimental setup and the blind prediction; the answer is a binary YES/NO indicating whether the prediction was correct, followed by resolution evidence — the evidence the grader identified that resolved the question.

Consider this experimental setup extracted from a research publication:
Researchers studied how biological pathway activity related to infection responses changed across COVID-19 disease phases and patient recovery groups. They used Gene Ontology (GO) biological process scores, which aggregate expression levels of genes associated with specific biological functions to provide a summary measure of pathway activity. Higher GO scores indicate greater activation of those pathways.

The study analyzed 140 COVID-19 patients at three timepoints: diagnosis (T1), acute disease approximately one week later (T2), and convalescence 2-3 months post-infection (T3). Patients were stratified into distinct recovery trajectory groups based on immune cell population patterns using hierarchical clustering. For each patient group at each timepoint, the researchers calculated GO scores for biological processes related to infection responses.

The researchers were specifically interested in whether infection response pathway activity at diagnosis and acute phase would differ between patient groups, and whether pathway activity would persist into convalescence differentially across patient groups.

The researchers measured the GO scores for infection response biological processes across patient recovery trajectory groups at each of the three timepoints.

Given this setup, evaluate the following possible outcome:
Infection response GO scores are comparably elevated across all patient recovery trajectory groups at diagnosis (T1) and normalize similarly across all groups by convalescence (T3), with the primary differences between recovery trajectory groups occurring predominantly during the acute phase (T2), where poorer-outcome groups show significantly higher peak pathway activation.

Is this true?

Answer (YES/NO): NO